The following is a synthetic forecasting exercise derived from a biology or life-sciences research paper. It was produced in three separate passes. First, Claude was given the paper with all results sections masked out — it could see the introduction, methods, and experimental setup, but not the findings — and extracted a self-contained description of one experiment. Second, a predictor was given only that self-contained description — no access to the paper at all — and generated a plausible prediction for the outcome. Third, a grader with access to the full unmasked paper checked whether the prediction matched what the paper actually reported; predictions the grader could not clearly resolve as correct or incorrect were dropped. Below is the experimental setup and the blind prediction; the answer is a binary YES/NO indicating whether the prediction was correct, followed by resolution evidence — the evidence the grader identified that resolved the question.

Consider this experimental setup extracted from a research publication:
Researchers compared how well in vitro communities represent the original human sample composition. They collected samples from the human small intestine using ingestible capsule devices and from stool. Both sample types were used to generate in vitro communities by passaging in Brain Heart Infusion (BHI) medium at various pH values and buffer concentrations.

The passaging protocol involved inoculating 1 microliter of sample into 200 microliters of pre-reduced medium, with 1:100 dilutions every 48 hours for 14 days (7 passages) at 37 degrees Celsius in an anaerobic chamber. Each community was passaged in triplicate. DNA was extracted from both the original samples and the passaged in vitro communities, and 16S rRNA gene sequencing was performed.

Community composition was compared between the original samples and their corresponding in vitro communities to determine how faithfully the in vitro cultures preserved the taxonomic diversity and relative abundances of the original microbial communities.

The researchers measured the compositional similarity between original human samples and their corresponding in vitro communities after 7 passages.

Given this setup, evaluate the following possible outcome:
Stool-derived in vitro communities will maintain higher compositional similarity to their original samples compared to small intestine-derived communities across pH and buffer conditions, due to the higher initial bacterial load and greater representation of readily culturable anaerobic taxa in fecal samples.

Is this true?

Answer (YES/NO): NO